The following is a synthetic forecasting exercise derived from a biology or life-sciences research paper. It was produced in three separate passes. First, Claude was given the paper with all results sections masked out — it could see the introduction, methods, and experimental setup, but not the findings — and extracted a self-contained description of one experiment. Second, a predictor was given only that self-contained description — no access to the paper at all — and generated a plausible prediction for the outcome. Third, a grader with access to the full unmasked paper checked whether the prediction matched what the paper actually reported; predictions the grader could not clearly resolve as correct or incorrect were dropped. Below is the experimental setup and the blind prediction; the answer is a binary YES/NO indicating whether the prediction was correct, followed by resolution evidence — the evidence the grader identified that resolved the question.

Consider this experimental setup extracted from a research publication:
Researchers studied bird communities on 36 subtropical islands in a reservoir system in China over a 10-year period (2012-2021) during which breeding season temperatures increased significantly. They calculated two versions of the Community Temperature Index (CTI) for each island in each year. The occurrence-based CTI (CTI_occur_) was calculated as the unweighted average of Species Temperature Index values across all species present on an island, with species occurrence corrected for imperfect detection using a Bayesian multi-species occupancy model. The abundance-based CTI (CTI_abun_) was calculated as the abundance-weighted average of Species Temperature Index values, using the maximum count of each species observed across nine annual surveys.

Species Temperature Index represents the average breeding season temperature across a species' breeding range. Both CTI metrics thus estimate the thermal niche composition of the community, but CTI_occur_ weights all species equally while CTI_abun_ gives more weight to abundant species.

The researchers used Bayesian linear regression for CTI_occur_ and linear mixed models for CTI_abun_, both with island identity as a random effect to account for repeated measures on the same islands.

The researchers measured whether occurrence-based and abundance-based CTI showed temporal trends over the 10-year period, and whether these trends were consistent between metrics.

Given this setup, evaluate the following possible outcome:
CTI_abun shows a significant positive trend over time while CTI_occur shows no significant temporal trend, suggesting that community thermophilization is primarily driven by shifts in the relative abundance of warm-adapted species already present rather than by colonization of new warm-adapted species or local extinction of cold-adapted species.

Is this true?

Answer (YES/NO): NO